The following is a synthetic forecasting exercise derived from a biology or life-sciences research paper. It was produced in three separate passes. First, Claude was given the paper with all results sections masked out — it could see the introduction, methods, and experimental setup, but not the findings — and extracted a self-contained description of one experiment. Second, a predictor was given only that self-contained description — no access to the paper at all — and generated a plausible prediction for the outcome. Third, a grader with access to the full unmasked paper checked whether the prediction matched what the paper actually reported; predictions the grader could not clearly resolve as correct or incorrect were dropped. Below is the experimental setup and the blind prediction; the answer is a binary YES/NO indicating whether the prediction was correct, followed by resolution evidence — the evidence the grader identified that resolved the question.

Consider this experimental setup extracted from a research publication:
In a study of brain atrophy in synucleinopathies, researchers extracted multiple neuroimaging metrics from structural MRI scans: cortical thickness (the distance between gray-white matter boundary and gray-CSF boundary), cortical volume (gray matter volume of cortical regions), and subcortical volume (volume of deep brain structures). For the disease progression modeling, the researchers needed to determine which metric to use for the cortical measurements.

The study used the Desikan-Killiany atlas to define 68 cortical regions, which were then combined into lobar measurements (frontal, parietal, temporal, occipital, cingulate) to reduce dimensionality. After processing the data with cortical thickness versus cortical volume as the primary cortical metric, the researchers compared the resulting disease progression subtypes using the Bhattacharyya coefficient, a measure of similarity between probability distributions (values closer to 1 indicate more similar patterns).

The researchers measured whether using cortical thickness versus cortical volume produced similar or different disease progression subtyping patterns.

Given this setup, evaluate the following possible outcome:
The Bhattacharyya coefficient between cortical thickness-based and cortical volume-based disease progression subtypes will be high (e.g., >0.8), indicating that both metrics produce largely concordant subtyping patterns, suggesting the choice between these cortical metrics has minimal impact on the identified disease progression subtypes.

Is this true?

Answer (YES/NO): YES